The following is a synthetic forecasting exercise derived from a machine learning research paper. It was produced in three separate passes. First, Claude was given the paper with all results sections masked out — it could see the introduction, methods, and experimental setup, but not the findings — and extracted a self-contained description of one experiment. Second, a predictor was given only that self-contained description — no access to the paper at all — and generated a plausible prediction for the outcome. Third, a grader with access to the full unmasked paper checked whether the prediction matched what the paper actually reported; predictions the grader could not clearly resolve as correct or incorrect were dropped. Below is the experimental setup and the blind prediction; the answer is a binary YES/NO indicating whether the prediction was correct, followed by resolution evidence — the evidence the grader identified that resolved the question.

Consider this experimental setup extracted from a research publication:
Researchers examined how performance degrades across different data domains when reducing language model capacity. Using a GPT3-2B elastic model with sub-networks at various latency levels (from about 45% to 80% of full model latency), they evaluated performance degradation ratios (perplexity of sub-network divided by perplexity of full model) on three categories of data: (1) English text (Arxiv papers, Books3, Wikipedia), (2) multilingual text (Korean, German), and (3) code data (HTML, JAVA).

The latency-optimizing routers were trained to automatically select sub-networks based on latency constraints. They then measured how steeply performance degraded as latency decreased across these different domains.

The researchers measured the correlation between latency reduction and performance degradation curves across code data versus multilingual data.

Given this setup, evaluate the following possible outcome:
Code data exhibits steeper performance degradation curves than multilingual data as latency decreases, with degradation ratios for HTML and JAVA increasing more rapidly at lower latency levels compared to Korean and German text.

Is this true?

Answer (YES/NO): NO